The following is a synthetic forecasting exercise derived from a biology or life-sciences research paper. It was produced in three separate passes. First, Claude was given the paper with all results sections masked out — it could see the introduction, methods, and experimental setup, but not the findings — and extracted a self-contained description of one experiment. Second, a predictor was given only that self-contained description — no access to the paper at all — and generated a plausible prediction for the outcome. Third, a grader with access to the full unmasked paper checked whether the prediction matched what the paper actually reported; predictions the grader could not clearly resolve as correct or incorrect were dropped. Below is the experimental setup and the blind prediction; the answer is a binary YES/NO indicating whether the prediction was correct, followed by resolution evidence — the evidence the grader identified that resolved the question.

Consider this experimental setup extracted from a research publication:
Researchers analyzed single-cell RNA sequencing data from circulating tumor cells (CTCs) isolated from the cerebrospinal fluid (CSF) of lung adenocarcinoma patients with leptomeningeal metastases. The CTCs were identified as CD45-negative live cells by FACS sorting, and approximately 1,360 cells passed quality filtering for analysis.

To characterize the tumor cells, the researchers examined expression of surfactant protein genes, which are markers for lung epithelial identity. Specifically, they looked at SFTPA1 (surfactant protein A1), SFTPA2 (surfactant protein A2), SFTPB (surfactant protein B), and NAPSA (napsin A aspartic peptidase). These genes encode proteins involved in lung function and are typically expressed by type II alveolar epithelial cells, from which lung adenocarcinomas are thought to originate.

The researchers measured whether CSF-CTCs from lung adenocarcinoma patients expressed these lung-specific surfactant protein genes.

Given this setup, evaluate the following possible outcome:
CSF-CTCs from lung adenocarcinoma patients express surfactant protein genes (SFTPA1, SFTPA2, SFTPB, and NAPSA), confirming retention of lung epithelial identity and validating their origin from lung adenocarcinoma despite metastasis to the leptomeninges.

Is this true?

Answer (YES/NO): YES